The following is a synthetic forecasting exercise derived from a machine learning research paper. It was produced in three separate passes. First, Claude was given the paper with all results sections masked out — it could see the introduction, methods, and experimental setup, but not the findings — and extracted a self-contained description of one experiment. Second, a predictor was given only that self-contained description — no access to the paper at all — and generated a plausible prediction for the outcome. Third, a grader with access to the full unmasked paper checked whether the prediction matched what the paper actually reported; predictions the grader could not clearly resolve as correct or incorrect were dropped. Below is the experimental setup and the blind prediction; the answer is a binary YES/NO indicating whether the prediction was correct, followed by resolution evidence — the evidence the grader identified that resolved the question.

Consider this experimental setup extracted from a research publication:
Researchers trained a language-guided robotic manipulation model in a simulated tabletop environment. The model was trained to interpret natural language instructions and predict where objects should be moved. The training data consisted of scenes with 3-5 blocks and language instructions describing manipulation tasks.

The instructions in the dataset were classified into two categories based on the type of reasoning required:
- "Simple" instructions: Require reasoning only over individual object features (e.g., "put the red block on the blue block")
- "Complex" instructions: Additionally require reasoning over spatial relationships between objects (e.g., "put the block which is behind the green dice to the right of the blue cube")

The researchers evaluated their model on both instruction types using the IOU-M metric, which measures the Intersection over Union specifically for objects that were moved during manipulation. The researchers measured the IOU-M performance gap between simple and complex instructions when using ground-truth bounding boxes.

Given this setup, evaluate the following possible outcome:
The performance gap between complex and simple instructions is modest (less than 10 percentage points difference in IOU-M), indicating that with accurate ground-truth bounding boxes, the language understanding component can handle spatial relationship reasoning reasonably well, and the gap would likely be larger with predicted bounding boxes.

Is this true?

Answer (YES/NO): YES